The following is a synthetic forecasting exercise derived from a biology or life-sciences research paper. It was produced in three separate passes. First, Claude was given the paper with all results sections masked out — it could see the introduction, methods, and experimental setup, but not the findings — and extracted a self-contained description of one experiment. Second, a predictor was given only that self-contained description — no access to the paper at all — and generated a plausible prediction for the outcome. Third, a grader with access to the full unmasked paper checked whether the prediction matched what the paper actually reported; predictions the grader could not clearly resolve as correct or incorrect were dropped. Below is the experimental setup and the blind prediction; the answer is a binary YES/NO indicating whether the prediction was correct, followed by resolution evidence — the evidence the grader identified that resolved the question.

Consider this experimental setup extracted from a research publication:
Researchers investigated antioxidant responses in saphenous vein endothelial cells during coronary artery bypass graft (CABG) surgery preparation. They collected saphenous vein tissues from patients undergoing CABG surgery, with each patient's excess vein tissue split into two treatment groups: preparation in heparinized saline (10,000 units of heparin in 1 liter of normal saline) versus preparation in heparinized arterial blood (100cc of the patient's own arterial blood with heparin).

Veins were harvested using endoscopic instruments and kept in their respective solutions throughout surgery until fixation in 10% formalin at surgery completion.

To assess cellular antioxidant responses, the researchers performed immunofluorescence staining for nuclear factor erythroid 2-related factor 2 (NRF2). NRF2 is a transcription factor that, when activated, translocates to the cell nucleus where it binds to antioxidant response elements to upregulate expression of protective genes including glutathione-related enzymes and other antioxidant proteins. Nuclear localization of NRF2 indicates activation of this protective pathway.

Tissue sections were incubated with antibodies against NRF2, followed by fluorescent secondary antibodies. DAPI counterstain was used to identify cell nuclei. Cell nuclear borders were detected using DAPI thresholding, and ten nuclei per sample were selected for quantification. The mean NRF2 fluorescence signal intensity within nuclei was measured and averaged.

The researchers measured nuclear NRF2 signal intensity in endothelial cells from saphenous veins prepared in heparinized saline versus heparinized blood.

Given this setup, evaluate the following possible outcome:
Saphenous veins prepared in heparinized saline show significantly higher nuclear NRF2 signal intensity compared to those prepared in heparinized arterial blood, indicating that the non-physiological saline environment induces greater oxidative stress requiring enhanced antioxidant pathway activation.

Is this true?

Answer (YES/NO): NO